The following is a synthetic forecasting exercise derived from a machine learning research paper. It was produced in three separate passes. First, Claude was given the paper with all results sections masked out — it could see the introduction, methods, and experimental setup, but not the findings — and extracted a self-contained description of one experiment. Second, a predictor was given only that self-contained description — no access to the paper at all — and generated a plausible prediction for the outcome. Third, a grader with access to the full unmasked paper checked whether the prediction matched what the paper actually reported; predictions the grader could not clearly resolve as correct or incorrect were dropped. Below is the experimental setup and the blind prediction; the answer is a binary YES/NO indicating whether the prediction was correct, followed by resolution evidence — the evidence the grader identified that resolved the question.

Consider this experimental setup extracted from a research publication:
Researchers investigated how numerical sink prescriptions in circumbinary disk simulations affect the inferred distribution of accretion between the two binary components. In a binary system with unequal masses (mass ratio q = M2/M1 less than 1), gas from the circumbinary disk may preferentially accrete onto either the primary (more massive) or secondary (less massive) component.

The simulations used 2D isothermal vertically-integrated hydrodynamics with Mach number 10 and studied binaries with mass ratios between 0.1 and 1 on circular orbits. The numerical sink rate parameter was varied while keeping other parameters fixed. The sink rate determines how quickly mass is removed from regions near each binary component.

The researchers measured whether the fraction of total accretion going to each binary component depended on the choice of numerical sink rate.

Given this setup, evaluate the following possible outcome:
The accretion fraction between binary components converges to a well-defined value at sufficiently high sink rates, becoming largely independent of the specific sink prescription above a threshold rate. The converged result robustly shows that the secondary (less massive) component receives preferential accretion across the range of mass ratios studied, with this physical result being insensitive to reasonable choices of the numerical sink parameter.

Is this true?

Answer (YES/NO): NO